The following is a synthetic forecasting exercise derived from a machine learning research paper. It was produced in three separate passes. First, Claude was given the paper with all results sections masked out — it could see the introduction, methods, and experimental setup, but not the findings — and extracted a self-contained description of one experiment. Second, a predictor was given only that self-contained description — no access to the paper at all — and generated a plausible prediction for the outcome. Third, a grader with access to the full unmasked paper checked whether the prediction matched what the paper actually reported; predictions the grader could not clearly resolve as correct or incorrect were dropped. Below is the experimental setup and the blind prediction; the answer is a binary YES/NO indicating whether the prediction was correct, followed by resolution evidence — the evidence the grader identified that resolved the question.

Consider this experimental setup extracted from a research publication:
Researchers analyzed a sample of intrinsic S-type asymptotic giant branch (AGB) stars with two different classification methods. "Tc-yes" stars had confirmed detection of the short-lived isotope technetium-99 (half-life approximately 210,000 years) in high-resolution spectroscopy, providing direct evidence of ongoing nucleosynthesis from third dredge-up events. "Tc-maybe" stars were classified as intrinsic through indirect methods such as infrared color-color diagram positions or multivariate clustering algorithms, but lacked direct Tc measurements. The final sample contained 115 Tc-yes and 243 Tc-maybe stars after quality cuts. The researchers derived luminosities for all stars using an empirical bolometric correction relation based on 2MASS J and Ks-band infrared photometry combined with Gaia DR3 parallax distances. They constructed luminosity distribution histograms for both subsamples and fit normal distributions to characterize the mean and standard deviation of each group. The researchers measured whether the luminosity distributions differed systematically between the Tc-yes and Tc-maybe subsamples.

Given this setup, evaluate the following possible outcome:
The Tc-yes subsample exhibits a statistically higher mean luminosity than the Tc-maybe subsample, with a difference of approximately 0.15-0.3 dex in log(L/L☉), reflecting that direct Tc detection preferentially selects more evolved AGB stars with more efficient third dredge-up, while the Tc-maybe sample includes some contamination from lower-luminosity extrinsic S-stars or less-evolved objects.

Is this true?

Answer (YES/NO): NO